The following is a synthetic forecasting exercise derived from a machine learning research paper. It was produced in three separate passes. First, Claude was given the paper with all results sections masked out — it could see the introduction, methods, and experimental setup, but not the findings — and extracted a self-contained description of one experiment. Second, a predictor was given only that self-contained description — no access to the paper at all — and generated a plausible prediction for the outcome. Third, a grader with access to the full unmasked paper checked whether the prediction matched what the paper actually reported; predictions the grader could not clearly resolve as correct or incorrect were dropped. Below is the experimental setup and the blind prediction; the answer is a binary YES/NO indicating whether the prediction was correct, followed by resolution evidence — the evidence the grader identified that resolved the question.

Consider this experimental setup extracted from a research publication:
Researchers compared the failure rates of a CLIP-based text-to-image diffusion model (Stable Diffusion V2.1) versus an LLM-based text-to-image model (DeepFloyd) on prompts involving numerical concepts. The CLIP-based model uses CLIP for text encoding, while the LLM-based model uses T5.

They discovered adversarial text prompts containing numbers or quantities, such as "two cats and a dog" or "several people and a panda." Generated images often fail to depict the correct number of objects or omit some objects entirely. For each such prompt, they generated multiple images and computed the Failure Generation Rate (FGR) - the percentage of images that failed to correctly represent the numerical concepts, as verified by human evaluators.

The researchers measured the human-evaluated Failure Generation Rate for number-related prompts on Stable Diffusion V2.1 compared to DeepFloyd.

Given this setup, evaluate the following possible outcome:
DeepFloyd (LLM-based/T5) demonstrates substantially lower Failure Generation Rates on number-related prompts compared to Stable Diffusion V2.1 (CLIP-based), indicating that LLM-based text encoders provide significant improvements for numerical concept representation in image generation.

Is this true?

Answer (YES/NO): NO